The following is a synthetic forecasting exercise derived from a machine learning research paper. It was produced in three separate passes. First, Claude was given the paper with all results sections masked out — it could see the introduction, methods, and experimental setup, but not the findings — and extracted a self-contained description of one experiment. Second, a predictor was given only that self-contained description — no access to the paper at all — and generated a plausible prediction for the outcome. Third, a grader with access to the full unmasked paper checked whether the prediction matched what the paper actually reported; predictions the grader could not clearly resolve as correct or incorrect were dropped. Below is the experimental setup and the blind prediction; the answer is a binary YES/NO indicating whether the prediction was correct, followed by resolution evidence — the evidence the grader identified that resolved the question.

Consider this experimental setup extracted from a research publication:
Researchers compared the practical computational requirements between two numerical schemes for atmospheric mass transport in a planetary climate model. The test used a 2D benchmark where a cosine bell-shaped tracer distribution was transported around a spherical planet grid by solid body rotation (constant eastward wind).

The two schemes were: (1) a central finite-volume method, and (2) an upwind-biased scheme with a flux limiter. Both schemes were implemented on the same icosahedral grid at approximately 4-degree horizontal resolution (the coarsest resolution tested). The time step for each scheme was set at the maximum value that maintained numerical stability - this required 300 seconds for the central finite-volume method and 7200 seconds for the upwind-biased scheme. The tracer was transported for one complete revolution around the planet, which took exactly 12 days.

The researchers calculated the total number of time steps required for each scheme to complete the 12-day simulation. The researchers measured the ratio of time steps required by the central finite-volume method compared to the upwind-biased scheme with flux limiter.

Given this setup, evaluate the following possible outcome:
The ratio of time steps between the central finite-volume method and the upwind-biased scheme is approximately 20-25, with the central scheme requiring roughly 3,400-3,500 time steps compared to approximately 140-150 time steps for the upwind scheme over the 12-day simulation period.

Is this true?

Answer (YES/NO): YES